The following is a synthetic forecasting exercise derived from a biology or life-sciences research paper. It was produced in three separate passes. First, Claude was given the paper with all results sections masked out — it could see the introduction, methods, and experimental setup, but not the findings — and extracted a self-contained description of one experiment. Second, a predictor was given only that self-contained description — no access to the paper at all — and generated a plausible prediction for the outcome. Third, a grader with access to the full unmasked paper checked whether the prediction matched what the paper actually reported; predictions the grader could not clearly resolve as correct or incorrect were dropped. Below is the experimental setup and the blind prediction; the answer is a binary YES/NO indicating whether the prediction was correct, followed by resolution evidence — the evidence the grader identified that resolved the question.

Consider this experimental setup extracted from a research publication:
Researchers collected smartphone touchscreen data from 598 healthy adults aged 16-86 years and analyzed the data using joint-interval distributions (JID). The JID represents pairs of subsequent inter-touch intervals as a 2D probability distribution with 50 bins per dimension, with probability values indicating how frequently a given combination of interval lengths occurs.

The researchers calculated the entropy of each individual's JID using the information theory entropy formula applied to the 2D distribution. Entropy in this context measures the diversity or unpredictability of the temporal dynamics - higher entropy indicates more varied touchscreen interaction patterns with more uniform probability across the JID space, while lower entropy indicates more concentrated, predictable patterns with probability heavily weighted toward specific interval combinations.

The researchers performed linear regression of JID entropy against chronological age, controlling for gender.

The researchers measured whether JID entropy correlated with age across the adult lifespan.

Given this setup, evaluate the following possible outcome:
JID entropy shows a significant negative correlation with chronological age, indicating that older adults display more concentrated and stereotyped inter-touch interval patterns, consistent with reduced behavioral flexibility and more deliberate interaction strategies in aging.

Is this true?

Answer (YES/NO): YES